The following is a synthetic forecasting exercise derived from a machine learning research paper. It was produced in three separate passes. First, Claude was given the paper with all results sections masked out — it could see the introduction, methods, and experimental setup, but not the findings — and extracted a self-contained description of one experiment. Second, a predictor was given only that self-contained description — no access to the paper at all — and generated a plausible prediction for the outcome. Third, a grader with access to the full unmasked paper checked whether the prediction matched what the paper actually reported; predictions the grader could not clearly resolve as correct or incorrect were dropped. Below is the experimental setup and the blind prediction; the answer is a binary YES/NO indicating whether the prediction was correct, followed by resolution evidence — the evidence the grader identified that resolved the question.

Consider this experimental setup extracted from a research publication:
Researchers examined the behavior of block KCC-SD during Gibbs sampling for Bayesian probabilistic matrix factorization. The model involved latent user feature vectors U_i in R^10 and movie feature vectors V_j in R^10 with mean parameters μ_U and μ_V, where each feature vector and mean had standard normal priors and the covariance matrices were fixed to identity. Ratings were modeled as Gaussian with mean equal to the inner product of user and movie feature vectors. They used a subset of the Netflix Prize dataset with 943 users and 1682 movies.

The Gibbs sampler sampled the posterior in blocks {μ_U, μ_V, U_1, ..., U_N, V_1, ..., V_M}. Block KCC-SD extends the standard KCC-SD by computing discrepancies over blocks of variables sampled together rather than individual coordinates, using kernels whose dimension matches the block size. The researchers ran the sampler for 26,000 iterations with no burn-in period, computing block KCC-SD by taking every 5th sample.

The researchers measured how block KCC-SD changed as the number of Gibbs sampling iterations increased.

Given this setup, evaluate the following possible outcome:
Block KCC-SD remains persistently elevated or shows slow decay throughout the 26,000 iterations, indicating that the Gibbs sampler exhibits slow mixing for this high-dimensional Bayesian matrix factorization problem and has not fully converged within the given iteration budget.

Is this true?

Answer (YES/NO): NO